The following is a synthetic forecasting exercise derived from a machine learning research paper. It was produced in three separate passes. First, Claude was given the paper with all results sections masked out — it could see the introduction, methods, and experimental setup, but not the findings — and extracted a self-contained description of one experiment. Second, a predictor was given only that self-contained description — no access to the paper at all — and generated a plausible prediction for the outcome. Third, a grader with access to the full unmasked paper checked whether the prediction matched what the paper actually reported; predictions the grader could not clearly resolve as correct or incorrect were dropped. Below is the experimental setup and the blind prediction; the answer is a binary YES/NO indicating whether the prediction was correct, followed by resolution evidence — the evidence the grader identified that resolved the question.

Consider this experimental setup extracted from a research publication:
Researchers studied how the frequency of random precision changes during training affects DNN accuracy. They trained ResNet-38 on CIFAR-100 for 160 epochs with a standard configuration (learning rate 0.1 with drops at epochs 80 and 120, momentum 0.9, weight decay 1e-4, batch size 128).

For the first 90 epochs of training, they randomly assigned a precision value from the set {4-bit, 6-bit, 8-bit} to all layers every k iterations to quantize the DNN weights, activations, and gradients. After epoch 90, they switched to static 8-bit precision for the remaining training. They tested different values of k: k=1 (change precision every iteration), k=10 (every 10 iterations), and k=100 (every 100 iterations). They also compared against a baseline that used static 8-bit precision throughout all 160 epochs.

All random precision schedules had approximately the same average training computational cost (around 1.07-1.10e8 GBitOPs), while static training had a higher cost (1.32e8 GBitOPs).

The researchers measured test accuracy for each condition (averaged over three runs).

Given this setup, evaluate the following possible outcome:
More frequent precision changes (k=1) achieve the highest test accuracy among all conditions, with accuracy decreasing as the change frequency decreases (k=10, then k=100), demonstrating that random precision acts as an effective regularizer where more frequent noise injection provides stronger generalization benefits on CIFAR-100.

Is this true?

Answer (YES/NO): NO